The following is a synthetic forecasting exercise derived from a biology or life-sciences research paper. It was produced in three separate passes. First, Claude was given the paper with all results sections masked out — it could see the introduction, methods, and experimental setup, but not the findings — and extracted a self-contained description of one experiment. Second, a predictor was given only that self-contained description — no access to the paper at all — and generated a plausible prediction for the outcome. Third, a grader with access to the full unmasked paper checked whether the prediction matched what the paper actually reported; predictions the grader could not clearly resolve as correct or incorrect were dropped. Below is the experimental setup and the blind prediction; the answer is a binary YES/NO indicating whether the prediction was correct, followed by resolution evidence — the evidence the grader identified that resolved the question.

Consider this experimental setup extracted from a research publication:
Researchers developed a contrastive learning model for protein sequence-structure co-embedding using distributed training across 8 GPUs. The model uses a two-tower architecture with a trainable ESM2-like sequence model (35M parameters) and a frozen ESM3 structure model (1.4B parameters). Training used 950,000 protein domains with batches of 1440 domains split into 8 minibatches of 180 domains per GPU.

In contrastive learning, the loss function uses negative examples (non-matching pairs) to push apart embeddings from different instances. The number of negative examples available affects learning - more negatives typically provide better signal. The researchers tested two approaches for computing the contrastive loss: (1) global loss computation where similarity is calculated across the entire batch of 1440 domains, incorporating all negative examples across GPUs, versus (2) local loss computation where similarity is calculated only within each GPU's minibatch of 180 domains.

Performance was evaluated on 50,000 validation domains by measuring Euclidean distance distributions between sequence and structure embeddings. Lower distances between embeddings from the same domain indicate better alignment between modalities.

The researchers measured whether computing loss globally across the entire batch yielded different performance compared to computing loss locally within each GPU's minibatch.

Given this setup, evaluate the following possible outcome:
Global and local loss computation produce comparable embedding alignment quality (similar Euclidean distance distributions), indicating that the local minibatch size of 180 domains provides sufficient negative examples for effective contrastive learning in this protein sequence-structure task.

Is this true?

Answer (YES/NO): YES